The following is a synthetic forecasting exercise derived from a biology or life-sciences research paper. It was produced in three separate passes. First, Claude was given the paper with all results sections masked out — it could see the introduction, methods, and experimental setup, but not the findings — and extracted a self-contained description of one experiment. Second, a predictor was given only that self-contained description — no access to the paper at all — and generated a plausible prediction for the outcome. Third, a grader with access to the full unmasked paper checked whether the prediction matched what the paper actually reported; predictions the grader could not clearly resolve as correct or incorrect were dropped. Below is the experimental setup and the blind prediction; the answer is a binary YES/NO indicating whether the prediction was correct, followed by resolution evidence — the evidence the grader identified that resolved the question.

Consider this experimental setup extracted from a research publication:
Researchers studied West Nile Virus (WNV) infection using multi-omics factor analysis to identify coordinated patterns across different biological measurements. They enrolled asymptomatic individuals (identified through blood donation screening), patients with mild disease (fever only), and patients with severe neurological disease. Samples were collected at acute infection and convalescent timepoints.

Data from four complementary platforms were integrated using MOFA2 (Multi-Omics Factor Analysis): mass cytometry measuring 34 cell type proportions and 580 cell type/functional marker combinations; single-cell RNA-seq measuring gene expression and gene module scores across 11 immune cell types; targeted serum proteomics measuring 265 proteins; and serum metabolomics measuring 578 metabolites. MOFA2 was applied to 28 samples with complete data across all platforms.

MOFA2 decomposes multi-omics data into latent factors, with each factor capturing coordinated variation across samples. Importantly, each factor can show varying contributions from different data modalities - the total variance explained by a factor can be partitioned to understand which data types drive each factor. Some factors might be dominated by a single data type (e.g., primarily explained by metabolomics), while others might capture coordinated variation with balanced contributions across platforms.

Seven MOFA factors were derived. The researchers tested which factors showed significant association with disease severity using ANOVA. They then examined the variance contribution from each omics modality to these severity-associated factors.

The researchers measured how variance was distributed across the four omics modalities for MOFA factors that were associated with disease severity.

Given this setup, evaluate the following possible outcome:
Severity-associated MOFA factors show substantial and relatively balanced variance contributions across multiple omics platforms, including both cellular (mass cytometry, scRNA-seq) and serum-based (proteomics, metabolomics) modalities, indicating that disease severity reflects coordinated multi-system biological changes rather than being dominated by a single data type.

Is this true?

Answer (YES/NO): YES